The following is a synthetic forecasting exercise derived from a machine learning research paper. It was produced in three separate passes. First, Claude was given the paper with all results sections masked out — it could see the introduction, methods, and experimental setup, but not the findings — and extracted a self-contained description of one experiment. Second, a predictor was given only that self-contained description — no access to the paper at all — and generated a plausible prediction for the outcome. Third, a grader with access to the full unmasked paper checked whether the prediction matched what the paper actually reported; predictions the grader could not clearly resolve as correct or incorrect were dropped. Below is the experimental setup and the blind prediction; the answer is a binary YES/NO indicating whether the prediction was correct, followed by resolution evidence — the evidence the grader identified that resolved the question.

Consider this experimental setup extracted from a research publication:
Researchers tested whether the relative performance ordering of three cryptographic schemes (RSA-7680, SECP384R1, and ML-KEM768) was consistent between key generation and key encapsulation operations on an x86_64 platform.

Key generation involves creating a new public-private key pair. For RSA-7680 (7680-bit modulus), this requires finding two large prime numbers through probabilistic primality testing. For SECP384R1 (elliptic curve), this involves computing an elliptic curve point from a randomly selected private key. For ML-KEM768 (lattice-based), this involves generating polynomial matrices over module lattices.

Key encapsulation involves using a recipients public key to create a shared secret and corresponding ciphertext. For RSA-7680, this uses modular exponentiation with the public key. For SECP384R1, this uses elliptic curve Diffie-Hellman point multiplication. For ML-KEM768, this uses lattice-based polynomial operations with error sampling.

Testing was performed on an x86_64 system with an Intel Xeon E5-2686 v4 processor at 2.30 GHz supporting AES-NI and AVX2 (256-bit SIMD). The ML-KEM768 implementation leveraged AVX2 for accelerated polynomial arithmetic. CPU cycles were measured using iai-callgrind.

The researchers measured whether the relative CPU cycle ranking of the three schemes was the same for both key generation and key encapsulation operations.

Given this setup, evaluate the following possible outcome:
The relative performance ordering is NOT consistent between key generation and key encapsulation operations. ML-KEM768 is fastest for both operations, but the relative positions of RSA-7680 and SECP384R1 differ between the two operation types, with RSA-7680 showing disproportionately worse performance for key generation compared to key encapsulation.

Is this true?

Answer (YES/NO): YES